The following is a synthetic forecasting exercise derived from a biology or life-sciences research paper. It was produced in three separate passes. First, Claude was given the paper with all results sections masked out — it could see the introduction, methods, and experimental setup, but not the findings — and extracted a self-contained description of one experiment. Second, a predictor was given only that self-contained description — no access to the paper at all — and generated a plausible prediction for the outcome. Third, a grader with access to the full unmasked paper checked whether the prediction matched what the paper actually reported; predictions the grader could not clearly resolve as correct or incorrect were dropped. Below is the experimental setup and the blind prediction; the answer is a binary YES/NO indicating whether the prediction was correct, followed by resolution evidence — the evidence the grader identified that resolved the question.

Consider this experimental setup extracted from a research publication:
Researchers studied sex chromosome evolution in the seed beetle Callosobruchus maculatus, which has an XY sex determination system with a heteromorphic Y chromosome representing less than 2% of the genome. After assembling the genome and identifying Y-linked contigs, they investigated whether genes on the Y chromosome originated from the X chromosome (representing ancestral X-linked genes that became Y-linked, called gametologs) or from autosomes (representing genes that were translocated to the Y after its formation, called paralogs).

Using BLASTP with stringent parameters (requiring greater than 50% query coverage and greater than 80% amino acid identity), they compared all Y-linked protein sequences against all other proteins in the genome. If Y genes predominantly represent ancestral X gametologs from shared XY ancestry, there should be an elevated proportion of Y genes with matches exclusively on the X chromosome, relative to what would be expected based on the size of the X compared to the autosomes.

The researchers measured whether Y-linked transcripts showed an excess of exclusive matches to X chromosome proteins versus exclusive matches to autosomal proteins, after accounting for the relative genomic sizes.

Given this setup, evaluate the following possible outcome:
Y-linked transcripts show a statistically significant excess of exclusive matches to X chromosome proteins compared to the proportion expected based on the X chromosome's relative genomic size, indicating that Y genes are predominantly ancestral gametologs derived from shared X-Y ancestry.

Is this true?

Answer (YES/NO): YES